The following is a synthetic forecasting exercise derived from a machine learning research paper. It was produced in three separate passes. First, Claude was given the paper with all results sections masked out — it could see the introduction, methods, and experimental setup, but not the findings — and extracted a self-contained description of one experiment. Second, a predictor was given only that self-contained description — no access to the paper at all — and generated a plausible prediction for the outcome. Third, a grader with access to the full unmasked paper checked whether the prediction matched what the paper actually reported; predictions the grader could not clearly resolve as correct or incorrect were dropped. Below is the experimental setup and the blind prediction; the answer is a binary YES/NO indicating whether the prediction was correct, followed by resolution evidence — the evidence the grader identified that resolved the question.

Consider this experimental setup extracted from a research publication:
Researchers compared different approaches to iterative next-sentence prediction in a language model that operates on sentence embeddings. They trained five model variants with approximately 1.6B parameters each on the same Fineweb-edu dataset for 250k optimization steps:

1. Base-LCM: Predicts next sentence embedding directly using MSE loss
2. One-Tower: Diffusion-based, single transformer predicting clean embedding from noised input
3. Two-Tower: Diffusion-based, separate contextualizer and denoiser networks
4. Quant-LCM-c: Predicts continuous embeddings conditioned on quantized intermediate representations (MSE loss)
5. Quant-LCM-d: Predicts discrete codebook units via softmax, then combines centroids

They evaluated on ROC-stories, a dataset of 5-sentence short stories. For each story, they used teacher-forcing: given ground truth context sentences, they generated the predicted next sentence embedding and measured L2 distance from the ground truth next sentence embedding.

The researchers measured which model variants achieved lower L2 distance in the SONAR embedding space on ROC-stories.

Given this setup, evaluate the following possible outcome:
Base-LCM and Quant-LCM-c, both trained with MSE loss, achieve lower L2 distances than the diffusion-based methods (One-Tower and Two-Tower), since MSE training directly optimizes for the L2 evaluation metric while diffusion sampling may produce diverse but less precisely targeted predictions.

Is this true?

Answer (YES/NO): NO